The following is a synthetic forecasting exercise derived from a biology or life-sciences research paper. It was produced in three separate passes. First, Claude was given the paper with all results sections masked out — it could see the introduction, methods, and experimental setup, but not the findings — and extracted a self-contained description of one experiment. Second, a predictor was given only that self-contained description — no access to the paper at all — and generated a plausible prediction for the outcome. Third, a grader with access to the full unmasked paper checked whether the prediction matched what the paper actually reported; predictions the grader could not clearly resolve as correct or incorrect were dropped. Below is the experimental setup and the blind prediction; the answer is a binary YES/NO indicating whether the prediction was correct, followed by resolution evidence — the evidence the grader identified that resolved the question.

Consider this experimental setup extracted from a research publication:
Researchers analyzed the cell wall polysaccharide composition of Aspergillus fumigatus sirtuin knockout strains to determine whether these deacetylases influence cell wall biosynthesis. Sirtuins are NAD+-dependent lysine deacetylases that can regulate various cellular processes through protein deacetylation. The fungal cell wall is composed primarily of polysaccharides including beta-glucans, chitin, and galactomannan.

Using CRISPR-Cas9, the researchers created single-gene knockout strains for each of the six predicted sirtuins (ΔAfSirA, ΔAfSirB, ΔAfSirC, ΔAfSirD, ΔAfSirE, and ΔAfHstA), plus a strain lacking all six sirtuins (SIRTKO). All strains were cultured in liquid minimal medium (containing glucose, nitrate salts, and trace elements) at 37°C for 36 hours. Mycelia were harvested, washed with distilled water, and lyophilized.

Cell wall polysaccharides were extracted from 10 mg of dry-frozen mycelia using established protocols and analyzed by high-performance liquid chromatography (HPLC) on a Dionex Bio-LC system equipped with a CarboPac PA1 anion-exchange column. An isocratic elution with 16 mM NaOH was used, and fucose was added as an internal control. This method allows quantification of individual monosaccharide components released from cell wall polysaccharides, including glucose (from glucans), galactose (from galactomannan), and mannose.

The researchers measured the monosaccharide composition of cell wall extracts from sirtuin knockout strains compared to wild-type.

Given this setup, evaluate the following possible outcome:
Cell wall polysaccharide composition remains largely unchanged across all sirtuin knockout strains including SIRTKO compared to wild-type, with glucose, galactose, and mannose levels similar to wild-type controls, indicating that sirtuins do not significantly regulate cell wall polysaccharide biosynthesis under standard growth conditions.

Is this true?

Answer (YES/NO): NO